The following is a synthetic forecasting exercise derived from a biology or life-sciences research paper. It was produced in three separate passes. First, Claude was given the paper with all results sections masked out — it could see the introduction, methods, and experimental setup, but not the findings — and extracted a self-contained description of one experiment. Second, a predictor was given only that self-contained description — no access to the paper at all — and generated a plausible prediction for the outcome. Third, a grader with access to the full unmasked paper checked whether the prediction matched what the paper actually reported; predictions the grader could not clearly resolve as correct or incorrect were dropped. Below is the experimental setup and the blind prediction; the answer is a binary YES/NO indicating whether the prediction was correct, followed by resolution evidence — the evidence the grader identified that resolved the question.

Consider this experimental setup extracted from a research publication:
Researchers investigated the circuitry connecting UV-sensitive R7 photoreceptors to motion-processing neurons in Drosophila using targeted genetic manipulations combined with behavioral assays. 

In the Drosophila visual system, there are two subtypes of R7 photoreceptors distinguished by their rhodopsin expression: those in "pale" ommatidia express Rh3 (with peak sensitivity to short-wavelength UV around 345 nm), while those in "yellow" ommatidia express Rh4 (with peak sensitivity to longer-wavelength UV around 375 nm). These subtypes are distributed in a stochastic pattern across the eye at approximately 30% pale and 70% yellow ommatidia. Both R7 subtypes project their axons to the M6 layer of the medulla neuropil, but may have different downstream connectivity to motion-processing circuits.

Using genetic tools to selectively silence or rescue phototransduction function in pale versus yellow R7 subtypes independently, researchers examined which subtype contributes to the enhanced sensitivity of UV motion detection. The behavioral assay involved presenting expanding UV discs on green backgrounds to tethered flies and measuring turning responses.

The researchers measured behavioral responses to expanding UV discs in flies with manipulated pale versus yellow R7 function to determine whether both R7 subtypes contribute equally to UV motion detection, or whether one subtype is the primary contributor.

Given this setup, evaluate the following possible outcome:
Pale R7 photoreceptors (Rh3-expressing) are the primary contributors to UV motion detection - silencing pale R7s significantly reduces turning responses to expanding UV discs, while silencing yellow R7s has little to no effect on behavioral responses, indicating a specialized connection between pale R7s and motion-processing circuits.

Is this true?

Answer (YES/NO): NO